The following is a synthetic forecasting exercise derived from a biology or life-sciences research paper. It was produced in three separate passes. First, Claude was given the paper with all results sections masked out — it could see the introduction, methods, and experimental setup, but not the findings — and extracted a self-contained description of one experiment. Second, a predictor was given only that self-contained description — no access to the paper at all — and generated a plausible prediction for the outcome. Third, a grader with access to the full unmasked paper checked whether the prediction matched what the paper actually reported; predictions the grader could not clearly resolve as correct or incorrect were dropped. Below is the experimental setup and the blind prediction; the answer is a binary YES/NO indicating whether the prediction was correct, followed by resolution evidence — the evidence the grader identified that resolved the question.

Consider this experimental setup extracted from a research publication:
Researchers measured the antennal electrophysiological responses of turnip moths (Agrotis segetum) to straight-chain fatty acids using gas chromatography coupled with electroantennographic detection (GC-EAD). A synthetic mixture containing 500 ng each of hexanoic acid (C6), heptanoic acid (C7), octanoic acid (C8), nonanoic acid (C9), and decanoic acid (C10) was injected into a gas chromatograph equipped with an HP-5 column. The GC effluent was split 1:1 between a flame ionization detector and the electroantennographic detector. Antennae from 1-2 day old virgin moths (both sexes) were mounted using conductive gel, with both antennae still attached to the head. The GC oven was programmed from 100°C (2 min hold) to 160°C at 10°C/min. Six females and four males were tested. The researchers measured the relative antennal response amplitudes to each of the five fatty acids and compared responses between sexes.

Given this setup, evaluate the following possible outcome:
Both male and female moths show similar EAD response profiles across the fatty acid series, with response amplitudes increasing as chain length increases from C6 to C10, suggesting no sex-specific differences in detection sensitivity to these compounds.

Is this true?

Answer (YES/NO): NO